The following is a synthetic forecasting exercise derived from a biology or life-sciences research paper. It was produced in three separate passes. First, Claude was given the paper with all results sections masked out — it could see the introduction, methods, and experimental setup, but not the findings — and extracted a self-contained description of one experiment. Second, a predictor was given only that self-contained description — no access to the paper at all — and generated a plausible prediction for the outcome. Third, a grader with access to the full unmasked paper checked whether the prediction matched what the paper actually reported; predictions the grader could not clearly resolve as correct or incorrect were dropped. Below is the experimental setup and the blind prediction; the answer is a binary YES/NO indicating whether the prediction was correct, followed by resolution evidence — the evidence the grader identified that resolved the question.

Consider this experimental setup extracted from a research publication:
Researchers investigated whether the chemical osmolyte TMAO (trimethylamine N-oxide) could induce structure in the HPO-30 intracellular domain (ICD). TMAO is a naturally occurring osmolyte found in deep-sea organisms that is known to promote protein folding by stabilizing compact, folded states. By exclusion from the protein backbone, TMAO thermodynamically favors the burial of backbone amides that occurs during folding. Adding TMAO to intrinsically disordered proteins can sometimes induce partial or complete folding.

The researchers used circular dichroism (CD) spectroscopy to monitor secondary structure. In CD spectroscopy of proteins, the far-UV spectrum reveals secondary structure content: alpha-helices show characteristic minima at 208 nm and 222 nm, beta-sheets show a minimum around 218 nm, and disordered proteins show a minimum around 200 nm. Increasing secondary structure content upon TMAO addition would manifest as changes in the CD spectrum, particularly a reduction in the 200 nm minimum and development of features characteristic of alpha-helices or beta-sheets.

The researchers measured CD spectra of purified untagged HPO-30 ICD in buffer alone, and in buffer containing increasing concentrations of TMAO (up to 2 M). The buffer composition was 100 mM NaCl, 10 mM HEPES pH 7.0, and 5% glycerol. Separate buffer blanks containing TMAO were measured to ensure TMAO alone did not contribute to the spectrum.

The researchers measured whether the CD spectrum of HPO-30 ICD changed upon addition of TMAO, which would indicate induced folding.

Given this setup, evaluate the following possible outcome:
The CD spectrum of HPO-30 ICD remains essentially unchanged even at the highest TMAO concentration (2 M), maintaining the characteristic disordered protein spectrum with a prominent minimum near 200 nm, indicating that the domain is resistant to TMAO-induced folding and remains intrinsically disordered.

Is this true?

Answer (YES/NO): YES